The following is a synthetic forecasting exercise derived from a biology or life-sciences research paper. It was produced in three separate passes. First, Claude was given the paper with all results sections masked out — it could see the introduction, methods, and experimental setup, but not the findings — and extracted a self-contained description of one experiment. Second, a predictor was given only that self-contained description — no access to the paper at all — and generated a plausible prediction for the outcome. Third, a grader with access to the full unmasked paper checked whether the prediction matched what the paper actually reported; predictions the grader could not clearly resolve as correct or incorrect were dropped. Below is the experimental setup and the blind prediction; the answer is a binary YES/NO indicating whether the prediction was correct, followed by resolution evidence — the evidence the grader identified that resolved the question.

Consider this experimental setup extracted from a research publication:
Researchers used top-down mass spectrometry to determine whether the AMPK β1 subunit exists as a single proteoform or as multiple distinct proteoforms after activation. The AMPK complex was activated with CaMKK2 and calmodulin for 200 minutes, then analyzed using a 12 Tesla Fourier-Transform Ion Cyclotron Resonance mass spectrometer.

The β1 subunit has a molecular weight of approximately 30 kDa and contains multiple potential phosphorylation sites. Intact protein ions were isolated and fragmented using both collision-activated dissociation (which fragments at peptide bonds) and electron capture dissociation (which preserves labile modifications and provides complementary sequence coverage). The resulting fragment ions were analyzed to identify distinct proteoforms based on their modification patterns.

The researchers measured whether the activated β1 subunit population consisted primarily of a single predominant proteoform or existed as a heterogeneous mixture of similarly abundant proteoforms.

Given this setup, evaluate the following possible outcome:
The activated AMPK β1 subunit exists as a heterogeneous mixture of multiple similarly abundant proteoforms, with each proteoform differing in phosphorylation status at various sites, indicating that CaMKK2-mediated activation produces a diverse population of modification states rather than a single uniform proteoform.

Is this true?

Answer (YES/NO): NO